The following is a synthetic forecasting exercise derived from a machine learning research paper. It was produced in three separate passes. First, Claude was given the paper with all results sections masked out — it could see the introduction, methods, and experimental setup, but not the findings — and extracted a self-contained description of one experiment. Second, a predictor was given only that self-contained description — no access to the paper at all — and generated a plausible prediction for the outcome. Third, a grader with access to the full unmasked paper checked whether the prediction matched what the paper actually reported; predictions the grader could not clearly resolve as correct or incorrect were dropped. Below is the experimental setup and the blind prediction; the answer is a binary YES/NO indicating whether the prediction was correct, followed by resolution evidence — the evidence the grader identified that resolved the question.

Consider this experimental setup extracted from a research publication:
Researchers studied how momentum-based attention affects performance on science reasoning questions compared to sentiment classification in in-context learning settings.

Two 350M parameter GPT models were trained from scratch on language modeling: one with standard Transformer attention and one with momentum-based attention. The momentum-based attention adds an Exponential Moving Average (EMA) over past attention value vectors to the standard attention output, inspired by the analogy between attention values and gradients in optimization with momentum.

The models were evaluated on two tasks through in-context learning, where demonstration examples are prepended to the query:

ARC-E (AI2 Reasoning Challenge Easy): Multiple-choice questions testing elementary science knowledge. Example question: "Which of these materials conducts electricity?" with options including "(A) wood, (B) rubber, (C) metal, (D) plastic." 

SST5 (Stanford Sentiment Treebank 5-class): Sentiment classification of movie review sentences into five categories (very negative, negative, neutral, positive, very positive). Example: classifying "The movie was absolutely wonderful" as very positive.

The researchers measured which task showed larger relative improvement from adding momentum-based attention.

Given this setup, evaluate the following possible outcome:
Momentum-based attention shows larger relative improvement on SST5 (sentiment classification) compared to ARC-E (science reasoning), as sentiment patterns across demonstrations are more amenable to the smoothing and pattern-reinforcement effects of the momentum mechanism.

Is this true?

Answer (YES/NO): YES